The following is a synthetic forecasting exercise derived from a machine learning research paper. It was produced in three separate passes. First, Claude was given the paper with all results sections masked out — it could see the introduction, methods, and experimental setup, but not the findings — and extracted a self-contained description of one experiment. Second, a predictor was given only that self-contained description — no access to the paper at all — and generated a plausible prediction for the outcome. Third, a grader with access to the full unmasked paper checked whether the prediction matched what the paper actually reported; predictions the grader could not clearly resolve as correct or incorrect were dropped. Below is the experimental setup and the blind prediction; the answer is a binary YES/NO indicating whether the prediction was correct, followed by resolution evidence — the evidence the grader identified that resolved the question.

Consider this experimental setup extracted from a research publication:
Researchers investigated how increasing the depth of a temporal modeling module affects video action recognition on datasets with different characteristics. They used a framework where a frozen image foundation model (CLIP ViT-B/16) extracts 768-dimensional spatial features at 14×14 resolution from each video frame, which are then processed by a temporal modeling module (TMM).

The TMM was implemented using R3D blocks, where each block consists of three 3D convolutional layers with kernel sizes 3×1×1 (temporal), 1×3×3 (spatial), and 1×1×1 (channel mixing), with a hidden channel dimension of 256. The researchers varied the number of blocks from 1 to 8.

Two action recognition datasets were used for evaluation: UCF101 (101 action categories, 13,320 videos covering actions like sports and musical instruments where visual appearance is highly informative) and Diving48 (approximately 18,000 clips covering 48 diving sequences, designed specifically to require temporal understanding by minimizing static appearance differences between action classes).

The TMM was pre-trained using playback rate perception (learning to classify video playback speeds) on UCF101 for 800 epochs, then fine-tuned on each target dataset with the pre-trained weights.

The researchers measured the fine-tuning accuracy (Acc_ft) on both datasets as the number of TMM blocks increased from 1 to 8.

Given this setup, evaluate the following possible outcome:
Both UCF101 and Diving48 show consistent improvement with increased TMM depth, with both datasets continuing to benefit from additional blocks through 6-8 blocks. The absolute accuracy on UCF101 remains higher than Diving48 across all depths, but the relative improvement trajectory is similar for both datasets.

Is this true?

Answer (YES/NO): NO